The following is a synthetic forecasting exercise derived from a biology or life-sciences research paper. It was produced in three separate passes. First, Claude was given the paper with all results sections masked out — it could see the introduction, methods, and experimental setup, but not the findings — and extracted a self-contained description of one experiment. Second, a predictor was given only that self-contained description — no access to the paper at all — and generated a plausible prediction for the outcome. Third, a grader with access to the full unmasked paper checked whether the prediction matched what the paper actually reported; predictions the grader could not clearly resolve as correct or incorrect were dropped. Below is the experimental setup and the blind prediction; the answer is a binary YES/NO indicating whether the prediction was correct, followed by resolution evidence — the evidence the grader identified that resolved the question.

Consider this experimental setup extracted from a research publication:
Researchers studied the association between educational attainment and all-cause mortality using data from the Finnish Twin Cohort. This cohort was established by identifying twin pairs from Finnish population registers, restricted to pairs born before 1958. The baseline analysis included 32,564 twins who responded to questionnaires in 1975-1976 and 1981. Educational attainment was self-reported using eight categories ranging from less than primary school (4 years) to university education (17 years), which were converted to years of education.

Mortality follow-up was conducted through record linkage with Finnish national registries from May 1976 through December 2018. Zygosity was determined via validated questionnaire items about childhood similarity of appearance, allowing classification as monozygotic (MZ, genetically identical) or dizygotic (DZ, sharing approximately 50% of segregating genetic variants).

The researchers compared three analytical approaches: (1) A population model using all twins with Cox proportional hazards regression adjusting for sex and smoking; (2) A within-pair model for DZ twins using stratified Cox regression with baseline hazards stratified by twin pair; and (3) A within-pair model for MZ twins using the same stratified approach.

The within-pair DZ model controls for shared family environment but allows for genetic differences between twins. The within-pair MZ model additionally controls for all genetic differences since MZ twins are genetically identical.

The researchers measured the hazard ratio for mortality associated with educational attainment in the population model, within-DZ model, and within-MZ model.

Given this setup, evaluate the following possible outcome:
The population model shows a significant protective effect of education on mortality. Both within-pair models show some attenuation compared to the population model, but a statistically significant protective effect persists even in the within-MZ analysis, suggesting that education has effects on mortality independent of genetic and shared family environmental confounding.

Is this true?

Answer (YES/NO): NO